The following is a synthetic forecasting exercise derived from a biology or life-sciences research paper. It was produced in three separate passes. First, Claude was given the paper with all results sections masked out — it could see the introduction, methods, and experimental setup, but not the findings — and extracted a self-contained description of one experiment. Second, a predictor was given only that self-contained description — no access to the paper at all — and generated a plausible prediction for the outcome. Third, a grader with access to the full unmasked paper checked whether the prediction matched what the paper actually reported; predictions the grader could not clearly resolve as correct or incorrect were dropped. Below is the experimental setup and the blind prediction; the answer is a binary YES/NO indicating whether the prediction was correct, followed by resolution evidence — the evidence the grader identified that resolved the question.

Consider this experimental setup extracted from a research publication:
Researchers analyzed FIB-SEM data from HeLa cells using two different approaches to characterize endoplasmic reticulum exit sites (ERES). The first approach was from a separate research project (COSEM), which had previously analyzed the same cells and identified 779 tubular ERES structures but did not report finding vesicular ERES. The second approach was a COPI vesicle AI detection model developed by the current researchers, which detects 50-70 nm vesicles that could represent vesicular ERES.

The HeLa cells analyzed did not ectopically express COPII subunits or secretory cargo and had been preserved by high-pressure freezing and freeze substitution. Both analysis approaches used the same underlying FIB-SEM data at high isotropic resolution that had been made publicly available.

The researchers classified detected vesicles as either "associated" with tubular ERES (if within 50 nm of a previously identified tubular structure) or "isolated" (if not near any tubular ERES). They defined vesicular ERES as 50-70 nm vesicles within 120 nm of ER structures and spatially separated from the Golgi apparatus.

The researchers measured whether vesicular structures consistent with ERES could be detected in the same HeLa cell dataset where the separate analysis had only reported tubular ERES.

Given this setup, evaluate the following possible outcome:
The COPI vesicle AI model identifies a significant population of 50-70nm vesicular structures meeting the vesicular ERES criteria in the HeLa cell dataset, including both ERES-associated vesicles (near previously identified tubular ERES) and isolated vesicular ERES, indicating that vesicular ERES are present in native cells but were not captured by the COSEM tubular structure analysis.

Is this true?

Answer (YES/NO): YES